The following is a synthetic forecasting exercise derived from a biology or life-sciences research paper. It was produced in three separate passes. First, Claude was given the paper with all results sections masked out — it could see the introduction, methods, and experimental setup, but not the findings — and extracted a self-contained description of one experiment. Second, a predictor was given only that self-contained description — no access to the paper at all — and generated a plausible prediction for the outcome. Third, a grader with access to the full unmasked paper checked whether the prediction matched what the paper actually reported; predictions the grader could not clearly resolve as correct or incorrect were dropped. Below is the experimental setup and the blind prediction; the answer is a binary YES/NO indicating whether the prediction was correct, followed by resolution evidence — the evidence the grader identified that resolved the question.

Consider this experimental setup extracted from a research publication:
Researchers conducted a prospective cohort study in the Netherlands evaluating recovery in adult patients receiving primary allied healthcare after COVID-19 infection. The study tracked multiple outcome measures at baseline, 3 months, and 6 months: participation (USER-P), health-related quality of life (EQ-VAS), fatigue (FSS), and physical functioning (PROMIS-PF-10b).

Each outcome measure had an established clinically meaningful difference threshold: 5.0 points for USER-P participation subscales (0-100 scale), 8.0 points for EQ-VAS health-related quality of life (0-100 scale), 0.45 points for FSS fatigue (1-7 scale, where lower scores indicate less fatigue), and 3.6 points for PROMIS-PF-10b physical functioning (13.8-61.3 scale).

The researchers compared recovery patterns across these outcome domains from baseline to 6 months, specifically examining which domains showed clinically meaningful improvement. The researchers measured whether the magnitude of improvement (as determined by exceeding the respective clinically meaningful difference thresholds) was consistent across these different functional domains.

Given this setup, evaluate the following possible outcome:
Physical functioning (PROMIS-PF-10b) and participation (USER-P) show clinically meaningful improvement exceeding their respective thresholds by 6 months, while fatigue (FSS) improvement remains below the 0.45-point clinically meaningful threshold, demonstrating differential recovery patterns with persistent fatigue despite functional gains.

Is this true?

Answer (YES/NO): NO